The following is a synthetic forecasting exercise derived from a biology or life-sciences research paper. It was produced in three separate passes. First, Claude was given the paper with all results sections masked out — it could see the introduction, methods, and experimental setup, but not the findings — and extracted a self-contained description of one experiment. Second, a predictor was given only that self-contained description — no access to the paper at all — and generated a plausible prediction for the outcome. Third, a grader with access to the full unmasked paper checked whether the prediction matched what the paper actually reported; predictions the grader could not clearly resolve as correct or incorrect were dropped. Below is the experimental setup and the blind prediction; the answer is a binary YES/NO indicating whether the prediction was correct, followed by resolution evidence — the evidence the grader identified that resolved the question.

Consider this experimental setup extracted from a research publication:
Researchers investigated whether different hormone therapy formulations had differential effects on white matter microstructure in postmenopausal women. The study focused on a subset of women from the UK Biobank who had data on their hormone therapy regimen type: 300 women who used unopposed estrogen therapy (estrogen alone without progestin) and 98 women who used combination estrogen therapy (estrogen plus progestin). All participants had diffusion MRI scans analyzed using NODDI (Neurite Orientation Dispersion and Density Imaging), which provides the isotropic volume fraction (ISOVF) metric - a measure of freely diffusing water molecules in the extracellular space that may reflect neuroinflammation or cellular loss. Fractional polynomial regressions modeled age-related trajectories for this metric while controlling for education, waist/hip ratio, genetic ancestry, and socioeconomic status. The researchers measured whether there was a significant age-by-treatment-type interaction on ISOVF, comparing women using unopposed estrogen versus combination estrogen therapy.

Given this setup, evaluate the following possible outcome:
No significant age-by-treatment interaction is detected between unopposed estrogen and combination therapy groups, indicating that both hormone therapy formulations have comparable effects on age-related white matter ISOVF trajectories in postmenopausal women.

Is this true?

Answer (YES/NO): NO